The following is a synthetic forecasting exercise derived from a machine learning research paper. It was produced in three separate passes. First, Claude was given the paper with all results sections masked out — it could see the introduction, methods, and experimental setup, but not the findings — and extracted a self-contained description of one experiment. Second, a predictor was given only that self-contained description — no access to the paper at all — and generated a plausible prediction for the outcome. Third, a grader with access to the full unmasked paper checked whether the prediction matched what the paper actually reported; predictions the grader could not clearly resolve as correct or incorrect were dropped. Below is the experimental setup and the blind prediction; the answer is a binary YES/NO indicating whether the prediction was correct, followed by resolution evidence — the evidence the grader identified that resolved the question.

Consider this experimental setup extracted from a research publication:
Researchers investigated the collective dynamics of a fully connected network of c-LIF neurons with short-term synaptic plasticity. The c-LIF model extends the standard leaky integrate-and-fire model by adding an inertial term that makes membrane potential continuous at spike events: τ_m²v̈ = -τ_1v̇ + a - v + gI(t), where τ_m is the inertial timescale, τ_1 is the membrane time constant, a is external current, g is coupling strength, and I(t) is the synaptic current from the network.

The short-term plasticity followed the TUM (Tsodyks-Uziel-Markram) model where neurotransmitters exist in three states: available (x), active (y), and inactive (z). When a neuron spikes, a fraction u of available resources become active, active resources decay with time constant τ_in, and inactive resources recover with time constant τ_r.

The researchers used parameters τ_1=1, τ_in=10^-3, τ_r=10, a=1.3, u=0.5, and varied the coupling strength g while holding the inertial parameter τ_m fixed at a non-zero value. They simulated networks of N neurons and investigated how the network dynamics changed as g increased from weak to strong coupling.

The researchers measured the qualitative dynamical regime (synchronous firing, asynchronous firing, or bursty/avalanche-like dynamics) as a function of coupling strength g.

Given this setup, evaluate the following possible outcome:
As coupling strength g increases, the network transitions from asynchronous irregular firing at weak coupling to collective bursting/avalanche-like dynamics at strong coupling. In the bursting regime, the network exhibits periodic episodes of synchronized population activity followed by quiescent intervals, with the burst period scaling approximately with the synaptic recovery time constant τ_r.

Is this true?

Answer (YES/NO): NO